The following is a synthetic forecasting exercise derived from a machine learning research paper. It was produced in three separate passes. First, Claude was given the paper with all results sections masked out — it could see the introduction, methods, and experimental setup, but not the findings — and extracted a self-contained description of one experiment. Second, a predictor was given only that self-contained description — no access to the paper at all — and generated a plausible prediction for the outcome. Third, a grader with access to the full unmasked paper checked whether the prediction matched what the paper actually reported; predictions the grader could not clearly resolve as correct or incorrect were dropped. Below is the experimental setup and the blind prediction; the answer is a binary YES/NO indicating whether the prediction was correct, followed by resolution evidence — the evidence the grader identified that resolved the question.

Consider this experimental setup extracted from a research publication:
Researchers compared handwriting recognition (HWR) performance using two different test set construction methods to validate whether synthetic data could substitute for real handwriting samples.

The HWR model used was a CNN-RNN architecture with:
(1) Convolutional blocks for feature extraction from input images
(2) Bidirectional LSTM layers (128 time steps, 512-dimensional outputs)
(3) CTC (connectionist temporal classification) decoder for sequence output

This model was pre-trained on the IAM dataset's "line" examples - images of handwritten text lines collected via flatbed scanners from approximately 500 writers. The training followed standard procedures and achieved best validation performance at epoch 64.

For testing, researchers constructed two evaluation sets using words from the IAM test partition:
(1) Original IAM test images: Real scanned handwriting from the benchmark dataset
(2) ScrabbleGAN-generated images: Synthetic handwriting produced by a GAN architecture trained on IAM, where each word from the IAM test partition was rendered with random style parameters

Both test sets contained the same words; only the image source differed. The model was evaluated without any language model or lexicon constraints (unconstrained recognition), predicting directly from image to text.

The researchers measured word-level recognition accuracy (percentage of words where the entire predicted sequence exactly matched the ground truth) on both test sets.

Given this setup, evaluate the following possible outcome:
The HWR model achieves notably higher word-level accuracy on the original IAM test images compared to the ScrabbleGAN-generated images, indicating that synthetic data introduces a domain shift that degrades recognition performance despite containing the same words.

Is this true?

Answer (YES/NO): NO